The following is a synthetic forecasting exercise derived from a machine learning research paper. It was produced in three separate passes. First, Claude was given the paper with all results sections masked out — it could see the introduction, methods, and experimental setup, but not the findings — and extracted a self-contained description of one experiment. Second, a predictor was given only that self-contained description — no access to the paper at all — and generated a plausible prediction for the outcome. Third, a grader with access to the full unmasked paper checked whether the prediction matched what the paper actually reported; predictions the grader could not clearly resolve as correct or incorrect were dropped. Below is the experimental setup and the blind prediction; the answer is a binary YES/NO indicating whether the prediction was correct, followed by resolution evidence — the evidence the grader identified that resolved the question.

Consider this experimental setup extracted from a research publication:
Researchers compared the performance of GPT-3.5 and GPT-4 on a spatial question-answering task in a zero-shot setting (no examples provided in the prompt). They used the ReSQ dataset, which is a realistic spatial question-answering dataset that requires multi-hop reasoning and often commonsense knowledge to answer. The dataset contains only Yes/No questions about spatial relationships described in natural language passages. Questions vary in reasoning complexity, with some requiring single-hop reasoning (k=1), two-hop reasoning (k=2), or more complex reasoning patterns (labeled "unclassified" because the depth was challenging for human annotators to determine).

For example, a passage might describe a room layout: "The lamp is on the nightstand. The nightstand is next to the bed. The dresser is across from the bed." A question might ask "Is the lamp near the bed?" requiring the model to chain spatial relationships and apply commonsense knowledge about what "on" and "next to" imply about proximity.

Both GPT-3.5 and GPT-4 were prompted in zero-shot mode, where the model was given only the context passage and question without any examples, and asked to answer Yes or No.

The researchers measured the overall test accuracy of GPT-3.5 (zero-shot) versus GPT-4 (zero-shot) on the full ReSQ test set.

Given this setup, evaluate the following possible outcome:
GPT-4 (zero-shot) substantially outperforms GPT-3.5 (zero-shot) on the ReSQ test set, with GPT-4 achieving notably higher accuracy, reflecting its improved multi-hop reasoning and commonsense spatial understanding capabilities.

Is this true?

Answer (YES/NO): YES